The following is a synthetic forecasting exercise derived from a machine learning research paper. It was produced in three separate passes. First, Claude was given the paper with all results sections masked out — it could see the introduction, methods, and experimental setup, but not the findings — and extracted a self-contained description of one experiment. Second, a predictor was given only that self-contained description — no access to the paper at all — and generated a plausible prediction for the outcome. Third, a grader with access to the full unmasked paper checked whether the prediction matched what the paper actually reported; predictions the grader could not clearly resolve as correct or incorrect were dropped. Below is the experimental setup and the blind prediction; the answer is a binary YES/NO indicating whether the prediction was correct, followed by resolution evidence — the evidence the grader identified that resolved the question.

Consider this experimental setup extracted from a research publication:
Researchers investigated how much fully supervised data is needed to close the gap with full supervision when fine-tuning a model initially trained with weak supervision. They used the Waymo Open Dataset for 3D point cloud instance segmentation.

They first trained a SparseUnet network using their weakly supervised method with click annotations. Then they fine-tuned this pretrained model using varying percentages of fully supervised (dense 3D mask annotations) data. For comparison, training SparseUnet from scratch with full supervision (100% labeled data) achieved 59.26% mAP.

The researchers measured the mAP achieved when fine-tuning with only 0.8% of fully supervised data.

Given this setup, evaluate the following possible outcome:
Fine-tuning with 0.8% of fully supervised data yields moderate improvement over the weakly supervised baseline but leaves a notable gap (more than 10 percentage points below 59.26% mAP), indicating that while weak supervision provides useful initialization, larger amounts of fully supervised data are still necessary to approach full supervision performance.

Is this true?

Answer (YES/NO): NO